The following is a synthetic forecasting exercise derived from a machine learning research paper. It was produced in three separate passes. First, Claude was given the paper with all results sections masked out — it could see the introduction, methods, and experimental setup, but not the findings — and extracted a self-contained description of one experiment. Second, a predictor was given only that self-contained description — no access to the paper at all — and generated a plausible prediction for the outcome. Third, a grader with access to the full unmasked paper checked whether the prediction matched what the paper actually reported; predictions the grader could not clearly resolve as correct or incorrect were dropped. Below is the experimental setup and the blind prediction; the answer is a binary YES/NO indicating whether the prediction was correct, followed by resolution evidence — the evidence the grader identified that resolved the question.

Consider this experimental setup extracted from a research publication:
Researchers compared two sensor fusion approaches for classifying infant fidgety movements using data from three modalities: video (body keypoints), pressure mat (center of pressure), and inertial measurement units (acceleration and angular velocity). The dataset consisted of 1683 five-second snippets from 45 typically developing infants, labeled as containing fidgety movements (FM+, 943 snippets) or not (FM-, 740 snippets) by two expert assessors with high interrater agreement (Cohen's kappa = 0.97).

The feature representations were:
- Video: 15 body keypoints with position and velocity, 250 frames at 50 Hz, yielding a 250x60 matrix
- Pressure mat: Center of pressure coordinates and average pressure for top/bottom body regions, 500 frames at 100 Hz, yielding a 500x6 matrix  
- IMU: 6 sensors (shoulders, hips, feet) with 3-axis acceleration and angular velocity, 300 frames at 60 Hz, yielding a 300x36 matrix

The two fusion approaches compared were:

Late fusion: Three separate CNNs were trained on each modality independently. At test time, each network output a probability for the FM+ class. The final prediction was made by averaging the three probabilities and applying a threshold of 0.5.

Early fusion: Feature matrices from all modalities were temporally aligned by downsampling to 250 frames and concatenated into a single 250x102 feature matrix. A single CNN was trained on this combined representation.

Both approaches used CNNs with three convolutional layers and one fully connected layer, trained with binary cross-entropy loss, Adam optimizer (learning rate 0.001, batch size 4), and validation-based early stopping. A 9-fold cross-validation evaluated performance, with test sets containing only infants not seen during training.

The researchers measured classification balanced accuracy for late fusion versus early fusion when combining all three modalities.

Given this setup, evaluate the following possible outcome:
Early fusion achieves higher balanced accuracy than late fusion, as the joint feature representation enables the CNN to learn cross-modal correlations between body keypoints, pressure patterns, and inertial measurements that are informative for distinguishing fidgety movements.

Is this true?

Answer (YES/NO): NO